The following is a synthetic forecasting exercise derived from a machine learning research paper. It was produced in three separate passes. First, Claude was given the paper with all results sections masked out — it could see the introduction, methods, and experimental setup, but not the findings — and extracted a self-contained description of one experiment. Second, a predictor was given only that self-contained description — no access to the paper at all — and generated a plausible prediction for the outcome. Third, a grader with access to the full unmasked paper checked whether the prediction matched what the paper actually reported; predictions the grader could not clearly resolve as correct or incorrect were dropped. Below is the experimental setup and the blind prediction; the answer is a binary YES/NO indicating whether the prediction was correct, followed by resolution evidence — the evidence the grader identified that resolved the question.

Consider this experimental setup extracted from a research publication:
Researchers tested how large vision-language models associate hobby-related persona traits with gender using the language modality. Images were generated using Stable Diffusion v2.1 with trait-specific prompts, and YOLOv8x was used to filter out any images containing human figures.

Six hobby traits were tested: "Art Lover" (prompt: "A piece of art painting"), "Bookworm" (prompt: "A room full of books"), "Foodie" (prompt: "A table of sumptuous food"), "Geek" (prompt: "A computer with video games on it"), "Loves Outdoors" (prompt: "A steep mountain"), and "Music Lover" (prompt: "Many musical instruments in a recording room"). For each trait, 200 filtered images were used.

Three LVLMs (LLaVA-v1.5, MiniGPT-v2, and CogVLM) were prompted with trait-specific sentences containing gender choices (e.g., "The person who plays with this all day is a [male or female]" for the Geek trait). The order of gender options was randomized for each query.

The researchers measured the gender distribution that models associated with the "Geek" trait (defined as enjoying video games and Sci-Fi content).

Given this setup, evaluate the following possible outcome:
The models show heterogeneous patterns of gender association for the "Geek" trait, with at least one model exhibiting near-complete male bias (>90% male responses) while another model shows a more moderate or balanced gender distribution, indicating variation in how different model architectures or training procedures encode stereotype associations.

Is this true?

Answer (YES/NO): NO